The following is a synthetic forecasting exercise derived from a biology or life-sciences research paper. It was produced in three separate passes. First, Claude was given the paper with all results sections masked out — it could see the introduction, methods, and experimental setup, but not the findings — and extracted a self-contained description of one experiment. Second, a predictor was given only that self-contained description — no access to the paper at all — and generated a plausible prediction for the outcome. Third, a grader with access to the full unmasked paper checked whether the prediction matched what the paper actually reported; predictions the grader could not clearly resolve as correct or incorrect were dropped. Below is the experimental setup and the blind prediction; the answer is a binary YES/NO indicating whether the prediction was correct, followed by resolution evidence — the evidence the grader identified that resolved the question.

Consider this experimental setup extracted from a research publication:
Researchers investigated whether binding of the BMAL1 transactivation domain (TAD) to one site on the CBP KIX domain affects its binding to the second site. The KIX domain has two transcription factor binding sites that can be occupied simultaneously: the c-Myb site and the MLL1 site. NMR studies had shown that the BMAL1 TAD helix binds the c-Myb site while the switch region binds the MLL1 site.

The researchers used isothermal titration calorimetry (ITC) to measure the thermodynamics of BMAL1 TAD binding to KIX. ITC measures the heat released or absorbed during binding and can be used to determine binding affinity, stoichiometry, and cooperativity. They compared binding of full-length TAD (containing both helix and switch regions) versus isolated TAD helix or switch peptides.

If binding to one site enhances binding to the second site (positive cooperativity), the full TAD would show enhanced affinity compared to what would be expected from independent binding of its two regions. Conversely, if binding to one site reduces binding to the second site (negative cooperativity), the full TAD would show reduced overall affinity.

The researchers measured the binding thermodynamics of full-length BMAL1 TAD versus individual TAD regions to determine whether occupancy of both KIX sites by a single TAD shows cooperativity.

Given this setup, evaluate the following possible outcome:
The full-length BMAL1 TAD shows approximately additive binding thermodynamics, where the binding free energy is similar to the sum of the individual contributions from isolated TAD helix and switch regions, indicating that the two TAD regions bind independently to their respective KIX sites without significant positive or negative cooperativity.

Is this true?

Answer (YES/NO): NO